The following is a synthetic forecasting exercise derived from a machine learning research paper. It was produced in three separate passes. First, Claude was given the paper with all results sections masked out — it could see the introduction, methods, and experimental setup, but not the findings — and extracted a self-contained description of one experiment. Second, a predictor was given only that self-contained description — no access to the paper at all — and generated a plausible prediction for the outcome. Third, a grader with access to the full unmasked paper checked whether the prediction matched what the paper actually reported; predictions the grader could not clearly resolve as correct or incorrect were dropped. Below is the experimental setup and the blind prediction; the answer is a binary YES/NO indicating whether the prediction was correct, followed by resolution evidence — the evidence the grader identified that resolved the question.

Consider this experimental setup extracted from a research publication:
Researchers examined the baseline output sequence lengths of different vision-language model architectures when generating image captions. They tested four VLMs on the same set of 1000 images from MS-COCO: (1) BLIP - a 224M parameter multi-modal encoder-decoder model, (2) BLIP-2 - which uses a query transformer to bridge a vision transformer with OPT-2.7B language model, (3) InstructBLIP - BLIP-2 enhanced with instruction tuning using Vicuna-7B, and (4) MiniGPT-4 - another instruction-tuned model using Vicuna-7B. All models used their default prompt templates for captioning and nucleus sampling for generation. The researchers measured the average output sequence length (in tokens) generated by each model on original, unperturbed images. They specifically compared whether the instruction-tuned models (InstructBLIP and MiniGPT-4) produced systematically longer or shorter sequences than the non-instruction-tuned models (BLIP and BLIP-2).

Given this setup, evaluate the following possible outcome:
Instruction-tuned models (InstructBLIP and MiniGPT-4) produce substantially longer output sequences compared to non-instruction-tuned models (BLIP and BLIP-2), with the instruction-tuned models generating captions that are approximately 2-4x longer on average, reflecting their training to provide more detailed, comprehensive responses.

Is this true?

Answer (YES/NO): NO